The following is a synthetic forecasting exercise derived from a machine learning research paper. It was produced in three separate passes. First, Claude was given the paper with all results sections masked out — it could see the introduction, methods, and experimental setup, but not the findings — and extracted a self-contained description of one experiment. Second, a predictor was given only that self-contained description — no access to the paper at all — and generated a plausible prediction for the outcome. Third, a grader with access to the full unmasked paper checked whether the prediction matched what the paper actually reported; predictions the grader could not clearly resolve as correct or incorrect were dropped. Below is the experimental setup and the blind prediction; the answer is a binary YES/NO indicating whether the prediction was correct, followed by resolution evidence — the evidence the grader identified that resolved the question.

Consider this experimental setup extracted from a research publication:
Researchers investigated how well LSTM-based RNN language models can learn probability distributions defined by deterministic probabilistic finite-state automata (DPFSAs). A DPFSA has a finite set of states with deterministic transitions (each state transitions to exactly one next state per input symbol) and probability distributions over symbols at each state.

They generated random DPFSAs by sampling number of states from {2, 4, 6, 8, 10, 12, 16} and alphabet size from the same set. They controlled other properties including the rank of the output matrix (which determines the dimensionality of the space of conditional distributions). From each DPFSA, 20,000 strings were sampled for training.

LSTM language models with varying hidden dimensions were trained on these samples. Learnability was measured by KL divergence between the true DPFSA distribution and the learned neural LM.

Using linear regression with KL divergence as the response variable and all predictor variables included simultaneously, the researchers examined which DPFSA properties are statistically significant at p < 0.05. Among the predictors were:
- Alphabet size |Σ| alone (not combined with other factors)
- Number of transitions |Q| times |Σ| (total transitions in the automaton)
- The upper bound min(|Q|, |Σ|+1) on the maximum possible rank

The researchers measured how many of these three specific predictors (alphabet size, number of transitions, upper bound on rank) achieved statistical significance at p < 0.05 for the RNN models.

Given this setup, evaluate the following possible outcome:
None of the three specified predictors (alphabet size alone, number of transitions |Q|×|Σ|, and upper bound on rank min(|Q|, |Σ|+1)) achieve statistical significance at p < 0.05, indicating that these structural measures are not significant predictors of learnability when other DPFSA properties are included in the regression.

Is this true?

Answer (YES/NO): YES